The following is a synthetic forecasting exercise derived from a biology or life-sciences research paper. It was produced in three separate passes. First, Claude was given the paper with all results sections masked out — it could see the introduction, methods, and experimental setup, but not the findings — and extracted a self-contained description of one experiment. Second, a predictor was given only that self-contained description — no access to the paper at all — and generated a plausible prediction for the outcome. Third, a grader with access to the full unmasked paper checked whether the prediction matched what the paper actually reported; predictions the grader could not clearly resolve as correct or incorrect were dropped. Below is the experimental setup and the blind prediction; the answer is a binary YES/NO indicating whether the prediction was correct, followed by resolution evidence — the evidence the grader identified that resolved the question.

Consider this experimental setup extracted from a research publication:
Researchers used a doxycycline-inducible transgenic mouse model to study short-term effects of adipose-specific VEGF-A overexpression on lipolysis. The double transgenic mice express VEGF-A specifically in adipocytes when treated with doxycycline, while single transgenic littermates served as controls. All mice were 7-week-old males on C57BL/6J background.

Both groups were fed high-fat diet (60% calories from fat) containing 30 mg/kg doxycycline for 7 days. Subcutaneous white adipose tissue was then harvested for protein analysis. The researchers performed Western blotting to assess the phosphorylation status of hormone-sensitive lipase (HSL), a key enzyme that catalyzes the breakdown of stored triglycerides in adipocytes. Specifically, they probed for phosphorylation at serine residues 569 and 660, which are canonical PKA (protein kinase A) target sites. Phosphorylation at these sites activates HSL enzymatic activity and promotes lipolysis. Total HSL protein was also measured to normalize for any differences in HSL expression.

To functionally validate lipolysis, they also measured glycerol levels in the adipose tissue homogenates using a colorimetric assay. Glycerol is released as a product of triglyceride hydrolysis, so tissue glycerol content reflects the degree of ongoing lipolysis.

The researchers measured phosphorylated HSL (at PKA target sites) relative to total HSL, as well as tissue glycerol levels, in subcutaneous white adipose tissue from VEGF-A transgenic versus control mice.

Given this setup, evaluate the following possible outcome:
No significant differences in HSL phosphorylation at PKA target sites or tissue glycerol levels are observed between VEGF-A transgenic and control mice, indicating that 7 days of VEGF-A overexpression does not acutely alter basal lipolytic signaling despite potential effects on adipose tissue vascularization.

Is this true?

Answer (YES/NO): NO